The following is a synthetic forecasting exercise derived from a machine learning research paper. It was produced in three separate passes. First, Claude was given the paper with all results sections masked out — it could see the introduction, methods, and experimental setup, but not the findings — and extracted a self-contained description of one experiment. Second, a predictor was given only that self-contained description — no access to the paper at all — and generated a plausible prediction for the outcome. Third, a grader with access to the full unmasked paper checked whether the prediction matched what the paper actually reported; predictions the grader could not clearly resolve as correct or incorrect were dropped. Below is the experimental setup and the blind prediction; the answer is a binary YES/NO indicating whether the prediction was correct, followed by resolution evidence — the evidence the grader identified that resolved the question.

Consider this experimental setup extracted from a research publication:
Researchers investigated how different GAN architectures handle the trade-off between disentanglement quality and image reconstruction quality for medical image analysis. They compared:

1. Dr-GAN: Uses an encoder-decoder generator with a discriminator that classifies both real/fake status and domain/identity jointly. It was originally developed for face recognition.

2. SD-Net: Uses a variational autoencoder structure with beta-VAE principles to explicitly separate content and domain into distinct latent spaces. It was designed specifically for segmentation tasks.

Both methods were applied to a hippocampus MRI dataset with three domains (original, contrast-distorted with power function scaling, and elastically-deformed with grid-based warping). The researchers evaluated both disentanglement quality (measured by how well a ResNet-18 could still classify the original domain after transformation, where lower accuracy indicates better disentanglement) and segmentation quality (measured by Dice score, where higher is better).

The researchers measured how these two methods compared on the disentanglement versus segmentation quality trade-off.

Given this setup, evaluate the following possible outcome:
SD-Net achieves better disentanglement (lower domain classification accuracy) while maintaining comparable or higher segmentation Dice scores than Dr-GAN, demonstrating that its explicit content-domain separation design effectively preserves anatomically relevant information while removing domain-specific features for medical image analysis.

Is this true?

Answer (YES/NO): NO